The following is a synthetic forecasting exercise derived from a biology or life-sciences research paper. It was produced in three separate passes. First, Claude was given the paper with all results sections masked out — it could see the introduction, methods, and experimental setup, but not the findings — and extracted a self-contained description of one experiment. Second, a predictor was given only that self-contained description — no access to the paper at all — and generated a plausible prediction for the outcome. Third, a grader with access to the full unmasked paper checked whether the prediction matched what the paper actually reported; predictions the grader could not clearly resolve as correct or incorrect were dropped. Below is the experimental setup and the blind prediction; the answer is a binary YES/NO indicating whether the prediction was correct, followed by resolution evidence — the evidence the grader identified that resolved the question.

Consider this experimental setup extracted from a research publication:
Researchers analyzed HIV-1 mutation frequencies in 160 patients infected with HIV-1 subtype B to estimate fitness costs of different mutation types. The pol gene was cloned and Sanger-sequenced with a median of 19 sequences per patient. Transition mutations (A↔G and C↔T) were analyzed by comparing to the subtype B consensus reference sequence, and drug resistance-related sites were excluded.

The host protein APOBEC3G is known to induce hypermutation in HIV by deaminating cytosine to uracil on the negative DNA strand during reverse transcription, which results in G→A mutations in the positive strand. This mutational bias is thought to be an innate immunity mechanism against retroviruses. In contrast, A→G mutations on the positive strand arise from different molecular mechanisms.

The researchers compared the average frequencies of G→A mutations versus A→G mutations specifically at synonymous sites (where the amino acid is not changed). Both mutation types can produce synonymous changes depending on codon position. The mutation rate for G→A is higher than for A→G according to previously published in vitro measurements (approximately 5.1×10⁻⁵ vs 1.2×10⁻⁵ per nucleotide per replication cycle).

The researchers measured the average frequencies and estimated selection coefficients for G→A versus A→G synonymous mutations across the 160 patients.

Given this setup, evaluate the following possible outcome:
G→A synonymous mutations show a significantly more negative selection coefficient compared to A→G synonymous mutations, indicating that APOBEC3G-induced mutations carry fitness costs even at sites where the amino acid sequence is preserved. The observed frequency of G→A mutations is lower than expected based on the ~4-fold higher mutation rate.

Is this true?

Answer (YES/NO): YES